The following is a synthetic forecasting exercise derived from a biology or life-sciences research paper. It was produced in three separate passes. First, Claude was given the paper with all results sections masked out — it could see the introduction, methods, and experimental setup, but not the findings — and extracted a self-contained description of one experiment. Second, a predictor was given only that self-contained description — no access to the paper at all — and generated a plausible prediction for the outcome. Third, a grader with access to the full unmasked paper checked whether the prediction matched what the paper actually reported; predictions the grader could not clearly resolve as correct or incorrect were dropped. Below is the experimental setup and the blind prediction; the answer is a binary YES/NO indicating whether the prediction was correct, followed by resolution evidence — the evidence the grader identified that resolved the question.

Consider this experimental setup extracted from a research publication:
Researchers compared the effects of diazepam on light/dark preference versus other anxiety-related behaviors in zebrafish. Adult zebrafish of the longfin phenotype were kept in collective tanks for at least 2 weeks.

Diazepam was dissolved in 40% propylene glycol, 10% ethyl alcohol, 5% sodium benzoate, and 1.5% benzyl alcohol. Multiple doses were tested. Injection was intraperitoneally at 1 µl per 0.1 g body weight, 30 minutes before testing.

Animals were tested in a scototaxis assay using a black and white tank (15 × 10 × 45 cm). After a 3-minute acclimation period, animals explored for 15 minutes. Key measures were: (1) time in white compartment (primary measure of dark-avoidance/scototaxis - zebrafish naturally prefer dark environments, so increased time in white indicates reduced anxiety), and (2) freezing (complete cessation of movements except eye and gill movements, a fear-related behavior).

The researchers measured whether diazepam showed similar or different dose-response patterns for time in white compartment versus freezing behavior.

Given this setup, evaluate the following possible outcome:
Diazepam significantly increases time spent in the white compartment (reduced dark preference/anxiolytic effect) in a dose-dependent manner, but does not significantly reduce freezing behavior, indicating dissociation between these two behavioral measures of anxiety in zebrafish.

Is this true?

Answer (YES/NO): NO